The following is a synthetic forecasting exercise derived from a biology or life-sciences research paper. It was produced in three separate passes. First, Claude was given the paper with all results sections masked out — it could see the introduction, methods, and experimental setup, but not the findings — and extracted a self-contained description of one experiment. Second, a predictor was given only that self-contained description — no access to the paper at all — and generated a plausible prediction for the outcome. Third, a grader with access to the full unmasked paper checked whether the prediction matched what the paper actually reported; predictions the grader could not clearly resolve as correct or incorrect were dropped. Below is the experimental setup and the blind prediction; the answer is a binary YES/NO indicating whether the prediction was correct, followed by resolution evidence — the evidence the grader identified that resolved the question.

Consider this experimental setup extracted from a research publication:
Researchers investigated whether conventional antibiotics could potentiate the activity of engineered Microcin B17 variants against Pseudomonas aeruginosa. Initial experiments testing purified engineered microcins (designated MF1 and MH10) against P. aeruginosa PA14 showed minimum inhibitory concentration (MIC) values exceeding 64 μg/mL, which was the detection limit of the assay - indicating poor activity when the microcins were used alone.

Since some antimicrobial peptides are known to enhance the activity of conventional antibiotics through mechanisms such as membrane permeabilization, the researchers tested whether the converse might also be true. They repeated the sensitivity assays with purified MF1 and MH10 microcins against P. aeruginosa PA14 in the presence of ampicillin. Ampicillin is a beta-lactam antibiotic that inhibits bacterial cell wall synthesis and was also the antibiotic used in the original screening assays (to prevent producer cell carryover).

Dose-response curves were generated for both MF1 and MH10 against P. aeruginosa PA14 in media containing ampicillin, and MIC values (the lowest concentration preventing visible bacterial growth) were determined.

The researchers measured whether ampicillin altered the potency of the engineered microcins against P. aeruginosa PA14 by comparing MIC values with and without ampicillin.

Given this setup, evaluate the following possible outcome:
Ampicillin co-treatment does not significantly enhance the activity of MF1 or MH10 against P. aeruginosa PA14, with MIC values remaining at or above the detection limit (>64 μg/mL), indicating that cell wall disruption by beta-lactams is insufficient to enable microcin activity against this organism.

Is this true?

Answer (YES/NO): NO